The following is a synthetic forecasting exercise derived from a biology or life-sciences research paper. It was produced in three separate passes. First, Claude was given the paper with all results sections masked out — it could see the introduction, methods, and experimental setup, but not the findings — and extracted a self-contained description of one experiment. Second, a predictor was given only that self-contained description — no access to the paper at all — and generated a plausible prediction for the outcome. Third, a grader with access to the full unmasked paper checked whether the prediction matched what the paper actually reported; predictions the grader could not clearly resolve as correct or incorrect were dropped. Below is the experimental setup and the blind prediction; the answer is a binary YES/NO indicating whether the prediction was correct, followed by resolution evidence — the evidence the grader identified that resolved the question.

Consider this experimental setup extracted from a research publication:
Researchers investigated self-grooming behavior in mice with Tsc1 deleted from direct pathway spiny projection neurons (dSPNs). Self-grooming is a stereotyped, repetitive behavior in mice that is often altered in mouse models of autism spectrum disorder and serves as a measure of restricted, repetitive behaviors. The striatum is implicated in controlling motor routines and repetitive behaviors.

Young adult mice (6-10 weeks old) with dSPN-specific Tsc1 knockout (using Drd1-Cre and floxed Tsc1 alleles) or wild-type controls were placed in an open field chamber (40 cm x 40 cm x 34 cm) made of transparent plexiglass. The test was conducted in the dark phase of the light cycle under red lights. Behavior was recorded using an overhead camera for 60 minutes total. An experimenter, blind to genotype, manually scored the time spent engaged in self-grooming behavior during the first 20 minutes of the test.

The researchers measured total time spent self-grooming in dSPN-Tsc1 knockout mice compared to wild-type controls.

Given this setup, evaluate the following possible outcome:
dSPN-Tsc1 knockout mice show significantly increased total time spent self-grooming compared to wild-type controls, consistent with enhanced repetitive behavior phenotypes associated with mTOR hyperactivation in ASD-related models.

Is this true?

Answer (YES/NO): NO